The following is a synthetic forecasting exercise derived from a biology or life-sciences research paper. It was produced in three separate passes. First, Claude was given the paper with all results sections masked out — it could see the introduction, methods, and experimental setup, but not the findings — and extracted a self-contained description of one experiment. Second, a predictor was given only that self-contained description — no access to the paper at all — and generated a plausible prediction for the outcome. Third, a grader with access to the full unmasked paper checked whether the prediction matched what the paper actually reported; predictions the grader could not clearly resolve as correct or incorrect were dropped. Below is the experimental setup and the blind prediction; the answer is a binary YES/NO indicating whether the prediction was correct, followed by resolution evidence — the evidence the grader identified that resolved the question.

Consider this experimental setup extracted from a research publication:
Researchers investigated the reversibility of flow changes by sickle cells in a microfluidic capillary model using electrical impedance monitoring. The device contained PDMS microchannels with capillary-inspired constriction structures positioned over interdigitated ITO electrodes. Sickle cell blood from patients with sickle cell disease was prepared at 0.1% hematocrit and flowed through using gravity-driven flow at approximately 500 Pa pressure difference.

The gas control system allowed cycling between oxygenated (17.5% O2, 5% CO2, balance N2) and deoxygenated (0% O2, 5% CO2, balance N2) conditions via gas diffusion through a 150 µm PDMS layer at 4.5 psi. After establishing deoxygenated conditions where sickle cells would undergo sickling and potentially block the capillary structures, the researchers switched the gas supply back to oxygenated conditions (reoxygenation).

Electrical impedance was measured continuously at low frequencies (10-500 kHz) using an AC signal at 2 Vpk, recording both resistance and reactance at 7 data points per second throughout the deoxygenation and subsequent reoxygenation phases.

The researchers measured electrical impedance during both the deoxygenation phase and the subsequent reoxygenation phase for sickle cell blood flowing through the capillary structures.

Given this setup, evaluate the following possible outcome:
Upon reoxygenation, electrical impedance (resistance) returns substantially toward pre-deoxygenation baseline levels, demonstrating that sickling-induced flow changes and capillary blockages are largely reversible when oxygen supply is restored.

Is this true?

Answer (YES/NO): YES